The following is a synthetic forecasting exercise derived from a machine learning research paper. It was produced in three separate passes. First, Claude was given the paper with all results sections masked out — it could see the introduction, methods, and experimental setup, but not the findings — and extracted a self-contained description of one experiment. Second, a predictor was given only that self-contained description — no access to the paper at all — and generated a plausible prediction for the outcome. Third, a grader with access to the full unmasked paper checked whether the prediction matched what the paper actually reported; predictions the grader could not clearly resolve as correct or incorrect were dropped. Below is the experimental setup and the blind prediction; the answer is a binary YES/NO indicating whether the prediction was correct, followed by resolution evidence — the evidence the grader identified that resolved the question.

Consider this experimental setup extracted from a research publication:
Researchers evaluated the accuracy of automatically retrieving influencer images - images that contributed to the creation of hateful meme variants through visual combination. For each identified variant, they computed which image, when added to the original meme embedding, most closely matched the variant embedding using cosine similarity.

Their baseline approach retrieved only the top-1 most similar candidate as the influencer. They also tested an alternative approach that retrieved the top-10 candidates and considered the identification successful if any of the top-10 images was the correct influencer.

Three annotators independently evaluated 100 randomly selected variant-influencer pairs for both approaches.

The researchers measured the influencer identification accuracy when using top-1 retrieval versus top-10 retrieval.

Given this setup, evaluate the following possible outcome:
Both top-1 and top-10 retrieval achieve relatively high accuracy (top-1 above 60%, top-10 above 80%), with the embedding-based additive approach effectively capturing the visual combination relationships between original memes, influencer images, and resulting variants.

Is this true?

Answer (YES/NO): NO